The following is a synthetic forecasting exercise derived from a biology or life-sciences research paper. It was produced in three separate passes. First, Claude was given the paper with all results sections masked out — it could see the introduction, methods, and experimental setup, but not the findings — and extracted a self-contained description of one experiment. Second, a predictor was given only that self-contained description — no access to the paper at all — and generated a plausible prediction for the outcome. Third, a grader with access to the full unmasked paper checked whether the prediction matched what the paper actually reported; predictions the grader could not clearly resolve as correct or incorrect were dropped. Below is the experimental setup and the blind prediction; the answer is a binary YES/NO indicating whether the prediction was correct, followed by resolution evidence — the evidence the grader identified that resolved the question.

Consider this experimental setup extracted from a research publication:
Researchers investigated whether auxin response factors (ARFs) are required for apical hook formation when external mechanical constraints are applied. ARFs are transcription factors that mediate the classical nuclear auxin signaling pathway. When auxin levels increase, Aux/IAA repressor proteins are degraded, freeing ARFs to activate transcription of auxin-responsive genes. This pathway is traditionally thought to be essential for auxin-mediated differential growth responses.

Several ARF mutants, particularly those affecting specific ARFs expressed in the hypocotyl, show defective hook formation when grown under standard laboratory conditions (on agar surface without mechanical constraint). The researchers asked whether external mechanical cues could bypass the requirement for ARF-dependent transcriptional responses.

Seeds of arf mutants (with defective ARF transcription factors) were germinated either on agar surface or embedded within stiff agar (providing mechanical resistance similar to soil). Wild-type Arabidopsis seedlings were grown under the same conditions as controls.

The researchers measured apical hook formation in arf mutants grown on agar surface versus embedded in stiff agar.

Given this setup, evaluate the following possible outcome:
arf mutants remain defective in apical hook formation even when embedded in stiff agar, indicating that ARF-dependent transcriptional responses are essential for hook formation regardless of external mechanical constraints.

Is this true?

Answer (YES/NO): NO